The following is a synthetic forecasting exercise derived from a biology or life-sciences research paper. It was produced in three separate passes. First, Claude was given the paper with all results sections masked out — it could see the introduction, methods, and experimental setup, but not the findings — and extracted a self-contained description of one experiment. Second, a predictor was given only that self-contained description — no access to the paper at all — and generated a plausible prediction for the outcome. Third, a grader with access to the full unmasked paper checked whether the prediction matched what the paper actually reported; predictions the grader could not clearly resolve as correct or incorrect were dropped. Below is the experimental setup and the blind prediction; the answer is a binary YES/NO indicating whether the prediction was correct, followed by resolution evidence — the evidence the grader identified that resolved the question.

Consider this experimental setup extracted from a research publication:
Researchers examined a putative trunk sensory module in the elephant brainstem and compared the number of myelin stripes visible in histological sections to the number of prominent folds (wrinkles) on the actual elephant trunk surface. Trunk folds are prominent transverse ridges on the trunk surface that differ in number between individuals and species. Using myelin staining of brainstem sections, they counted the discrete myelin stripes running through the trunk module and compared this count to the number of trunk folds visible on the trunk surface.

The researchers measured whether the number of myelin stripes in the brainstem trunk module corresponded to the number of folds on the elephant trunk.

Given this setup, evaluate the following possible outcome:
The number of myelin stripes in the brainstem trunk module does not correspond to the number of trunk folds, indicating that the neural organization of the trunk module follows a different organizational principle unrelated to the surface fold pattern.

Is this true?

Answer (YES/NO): NO